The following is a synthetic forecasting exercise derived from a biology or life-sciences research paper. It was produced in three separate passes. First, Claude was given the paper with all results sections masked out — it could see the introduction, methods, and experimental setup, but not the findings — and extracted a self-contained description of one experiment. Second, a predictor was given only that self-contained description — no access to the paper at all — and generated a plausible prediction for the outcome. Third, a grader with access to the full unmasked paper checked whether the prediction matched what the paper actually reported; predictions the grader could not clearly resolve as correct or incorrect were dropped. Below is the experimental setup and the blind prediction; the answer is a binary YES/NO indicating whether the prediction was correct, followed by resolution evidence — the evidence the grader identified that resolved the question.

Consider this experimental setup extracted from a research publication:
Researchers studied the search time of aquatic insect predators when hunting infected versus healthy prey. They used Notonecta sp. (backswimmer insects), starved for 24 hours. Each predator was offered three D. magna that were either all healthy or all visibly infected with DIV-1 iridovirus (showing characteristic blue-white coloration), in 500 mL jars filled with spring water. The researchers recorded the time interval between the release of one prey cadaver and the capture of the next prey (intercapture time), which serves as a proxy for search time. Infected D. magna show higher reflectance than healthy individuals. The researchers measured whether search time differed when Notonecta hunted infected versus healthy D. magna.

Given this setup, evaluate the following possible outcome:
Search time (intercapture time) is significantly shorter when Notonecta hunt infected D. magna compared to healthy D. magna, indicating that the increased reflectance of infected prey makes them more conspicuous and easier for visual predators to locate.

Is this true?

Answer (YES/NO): NO